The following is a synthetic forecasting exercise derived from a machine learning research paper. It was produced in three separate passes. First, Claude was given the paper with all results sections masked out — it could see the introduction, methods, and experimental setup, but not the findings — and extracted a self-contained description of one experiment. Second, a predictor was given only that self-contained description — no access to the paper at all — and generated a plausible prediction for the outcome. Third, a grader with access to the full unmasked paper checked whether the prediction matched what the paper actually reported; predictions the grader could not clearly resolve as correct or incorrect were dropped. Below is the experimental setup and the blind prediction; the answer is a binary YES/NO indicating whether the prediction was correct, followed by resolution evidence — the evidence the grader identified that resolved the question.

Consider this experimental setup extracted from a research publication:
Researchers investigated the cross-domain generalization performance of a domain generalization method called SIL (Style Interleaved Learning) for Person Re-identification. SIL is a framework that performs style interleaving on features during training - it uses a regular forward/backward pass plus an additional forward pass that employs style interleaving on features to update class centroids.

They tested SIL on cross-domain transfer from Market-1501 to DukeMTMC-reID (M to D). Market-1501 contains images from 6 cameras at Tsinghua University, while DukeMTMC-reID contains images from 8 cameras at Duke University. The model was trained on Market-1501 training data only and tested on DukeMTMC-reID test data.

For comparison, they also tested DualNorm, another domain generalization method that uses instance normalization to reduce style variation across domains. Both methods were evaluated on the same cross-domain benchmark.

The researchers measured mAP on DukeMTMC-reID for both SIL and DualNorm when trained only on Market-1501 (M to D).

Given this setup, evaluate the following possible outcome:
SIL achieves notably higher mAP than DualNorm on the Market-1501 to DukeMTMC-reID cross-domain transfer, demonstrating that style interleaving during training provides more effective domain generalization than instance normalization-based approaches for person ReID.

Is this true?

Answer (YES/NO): NO